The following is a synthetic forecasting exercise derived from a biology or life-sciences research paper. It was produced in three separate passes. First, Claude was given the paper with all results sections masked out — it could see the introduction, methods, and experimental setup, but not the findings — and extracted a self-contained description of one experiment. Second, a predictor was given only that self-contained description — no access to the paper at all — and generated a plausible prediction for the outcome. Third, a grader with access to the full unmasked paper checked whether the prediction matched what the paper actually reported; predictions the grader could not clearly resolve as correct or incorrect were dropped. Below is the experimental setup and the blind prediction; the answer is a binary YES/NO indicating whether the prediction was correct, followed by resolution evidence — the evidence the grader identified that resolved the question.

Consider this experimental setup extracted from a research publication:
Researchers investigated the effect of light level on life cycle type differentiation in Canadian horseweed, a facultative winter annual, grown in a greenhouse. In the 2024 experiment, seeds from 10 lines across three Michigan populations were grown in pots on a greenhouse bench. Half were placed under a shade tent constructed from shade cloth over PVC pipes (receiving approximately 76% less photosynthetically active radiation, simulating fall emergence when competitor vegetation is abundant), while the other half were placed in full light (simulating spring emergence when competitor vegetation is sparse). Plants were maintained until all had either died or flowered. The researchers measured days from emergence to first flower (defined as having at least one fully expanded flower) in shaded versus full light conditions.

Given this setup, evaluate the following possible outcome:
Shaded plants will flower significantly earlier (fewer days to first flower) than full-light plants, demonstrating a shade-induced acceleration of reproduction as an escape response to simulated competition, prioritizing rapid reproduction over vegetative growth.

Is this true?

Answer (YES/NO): NO